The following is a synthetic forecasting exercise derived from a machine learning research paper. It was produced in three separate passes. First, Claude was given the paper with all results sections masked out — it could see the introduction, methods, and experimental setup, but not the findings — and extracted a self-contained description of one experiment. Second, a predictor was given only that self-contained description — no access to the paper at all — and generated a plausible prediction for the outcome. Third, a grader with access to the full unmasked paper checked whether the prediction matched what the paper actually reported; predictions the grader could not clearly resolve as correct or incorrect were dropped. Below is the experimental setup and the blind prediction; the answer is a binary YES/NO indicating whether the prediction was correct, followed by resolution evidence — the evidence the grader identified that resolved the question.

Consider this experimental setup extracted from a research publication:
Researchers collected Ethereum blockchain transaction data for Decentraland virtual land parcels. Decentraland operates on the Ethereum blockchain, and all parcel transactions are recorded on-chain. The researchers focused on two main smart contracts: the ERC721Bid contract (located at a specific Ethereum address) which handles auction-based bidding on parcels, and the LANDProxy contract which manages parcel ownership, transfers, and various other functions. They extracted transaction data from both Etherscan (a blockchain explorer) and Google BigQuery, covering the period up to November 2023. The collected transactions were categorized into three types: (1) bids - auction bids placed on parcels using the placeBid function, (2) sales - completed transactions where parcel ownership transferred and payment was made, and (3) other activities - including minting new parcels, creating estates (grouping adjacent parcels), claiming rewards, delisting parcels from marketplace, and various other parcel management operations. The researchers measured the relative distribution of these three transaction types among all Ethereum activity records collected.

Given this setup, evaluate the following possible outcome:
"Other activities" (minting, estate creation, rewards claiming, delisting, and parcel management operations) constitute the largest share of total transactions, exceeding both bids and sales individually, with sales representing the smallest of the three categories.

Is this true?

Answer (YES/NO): YES